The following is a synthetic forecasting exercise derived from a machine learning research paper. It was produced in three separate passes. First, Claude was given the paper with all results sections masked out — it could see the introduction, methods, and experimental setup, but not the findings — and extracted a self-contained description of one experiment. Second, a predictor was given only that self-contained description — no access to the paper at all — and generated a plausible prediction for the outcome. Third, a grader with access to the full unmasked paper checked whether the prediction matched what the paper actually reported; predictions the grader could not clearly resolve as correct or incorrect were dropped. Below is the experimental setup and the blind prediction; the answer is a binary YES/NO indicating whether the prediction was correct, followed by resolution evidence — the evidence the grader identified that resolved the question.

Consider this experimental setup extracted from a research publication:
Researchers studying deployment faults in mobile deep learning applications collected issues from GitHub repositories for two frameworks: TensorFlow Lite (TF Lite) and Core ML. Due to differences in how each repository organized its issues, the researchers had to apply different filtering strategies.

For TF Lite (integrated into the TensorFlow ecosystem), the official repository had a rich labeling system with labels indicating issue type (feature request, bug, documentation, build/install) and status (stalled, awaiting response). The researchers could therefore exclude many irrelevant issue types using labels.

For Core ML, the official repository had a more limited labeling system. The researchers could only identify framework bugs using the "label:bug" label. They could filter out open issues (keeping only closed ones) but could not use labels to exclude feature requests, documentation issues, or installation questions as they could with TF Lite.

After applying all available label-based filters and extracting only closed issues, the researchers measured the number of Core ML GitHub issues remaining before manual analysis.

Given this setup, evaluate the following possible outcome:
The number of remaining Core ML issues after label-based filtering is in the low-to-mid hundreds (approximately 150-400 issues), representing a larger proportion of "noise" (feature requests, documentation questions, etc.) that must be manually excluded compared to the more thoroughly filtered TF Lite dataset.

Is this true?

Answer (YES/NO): YES